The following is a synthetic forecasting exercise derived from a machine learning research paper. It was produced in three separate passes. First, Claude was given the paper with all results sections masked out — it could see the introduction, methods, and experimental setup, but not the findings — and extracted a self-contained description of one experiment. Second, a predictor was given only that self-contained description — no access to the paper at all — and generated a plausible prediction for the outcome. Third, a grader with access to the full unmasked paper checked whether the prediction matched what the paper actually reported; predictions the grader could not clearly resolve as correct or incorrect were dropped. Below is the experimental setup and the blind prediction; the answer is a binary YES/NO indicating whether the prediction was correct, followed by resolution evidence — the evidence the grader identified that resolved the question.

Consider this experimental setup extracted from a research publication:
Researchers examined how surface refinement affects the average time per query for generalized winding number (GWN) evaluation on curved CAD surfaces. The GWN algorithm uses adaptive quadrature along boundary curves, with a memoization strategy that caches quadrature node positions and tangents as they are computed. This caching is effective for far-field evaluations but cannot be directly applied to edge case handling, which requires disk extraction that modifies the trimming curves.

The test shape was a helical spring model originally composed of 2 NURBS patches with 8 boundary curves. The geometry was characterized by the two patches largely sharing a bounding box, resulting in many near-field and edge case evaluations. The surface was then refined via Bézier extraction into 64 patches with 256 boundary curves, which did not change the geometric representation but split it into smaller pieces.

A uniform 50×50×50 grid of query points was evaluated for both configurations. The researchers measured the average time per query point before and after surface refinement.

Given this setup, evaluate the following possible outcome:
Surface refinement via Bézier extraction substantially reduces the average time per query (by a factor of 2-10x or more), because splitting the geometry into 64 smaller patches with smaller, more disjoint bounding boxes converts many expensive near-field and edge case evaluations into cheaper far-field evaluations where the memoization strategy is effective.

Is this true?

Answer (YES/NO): YES